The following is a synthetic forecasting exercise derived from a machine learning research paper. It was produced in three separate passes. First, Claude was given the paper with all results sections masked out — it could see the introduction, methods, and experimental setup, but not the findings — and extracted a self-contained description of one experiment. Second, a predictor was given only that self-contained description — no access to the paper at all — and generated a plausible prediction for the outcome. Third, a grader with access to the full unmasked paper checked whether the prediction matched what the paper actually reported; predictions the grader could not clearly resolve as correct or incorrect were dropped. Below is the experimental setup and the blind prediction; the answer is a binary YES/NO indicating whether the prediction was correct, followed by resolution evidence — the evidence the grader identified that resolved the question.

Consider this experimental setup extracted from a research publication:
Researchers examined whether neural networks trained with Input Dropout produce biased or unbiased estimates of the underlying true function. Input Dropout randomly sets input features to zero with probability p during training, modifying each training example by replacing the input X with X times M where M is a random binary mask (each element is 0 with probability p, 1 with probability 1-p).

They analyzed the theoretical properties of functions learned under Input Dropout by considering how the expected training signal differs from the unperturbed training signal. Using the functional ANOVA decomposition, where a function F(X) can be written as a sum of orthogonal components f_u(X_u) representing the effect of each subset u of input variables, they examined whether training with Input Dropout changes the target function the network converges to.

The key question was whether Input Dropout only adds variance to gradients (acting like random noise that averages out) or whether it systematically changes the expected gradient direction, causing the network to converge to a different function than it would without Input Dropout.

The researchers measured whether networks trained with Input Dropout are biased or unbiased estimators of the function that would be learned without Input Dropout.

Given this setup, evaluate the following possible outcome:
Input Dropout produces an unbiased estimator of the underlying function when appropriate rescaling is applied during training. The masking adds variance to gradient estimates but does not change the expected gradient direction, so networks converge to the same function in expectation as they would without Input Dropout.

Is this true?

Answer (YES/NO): NO